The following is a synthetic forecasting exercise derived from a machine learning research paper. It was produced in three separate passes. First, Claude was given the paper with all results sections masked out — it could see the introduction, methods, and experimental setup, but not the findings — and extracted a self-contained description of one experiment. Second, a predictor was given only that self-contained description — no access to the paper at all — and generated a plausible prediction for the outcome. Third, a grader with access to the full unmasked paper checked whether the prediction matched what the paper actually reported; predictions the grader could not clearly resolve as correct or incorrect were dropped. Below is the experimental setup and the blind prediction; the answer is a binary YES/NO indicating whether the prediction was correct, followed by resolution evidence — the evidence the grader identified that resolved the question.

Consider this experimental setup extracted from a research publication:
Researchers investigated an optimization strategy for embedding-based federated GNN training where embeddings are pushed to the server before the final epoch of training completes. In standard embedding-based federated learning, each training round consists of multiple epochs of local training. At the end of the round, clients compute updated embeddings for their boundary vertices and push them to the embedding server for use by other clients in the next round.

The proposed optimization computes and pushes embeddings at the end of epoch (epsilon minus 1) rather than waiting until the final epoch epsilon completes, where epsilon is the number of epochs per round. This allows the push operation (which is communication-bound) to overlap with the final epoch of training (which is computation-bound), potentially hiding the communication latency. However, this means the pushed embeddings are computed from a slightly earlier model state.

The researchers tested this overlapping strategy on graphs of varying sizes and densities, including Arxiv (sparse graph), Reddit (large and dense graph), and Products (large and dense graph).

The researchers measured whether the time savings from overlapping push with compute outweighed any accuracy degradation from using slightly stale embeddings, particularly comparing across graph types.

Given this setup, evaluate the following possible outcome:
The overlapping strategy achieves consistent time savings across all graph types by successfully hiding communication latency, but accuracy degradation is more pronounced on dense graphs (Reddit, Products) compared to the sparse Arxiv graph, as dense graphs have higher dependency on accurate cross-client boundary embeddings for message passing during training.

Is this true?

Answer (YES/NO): NO